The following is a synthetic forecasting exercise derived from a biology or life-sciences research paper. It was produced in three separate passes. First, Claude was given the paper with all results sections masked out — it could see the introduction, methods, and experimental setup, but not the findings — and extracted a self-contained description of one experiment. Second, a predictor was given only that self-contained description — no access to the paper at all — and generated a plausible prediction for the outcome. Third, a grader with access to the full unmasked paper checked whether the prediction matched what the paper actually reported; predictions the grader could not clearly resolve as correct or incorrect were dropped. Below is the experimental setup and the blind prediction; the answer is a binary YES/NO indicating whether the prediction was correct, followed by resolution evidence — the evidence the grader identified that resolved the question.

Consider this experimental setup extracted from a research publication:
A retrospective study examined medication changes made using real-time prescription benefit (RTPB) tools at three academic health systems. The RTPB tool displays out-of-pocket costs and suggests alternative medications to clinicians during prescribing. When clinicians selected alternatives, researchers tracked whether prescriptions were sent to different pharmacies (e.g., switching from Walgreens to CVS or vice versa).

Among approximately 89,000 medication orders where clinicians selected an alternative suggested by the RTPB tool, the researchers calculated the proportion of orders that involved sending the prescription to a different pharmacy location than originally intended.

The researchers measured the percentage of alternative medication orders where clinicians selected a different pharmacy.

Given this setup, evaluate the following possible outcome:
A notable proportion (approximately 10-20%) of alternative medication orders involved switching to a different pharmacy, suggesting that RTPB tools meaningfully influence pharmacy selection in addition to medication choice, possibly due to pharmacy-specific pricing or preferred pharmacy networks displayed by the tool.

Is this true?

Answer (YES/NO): NO